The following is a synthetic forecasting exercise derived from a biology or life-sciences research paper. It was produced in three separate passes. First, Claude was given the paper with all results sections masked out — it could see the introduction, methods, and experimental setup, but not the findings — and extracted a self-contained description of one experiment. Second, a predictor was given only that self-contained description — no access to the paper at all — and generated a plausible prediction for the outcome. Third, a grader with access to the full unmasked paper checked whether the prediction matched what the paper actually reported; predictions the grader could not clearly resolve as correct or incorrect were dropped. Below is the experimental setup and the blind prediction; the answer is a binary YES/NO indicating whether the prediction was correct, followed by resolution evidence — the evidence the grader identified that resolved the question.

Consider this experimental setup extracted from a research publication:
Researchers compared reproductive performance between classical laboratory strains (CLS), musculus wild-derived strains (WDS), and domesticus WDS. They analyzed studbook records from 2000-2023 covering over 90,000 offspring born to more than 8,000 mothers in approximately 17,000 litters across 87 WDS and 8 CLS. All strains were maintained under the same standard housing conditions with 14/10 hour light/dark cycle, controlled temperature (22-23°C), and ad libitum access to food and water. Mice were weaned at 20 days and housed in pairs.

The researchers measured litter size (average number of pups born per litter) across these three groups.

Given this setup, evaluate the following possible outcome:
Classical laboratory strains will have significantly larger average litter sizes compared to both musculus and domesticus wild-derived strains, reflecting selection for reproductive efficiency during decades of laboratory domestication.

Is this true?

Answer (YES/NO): NO